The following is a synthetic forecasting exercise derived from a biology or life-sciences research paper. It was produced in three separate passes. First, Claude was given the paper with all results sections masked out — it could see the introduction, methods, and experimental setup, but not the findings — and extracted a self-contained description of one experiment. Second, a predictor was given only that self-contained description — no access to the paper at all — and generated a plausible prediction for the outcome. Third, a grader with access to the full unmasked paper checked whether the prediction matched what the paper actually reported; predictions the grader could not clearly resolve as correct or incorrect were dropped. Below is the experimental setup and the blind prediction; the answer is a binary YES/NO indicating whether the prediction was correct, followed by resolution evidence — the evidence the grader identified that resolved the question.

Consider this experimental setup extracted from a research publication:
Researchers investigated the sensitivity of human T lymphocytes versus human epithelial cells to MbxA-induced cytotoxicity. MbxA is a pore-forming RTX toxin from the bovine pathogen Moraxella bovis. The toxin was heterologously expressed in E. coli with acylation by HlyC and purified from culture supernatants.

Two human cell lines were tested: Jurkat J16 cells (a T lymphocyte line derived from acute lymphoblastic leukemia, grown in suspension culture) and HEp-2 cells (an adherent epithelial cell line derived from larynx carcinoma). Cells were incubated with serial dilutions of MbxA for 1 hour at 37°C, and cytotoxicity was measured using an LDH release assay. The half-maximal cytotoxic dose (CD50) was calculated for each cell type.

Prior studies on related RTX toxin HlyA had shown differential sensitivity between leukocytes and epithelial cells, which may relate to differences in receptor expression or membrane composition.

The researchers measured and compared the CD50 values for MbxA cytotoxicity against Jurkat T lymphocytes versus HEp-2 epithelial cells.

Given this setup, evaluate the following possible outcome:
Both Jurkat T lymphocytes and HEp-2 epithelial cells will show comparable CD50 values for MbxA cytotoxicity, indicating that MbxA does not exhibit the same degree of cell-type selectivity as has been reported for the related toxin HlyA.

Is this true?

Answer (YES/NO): YES